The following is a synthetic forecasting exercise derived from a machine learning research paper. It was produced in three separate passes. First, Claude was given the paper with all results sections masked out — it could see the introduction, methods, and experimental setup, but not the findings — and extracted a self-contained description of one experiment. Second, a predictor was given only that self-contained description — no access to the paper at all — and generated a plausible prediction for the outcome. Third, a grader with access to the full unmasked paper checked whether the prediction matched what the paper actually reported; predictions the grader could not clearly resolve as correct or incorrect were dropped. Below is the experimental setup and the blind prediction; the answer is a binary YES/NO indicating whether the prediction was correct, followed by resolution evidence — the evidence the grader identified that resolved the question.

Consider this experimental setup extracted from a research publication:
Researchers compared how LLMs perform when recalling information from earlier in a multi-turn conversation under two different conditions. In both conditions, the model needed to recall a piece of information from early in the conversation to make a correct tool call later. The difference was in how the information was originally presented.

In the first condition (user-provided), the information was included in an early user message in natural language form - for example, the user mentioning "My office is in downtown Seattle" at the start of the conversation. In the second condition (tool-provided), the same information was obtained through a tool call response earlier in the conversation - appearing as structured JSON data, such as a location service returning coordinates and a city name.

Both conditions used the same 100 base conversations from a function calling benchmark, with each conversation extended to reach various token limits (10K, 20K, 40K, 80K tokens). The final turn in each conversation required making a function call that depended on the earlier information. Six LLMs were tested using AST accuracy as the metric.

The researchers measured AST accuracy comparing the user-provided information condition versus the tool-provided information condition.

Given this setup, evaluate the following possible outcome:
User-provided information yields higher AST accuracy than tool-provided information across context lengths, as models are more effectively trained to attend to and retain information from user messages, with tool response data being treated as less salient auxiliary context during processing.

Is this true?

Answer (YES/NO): NO